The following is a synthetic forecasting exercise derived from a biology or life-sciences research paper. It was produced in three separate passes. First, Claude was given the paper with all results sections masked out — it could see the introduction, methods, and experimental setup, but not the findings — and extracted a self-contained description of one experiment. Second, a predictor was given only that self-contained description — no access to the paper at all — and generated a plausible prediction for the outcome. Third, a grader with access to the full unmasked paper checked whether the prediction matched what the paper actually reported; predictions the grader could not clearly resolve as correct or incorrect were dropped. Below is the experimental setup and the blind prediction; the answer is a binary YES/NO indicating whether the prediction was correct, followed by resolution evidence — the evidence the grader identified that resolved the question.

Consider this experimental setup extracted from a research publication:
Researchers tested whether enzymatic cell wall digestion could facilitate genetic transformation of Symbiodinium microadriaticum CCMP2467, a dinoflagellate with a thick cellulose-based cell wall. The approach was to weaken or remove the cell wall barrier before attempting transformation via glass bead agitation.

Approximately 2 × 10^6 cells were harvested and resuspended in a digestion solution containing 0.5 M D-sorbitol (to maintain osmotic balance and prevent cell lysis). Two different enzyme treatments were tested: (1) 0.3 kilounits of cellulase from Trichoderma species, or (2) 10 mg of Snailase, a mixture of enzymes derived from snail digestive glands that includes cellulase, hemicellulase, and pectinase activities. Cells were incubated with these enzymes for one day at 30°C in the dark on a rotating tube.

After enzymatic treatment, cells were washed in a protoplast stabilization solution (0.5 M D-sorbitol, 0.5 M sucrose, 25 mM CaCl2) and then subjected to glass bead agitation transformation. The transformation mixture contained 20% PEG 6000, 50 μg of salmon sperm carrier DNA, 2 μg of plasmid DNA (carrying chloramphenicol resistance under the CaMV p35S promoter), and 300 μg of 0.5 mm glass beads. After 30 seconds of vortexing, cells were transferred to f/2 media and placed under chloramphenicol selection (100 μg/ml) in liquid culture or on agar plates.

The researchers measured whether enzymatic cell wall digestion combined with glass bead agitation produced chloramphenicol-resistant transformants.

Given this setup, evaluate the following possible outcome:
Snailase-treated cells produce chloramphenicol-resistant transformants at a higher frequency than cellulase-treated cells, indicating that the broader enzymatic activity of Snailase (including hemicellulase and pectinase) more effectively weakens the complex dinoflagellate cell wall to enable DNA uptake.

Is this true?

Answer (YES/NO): NO